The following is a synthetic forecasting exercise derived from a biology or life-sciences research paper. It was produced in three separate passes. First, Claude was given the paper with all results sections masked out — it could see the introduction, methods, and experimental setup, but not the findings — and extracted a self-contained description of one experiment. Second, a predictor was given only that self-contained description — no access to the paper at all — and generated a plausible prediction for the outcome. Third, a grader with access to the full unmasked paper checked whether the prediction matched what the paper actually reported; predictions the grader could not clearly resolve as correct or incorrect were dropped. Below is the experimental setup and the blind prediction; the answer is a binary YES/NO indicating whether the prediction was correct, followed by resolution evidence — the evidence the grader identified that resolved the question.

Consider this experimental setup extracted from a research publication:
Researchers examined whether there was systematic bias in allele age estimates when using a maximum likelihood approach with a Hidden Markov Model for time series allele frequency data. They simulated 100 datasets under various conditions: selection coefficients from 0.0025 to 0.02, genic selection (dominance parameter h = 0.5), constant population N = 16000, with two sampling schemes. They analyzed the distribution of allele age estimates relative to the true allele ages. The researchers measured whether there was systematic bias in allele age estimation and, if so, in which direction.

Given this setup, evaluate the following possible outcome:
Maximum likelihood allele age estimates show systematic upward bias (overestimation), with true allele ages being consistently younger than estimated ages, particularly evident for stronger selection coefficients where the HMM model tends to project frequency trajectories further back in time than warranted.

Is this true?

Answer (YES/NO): NO